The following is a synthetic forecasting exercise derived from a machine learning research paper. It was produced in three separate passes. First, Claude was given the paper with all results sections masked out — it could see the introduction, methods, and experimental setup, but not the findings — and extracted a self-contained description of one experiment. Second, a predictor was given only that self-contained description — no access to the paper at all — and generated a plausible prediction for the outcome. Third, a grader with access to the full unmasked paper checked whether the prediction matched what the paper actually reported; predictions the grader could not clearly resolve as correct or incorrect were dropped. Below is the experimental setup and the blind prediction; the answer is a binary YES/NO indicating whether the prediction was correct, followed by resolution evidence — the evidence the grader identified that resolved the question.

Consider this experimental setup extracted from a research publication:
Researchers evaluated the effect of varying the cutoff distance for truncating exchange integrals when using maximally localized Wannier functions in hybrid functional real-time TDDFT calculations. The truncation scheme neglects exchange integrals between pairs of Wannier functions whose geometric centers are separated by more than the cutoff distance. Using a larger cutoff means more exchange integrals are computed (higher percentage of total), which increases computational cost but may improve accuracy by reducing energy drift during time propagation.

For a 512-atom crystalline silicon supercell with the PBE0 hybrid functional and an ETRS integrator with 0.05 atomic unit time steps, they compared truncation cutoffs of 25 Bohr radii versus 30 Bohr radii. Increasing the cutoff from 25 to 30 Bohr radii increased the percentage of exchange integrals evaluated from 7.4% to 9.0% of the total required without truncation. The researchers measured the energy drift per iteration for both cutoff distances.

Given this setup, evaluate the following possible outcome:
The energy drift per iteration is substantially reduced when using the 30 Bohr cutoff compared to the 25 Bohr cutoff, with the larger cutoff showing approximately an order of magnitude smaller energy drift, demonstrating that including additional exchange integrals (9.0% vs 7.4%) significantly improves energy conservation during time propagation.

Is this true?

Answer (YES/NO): NO